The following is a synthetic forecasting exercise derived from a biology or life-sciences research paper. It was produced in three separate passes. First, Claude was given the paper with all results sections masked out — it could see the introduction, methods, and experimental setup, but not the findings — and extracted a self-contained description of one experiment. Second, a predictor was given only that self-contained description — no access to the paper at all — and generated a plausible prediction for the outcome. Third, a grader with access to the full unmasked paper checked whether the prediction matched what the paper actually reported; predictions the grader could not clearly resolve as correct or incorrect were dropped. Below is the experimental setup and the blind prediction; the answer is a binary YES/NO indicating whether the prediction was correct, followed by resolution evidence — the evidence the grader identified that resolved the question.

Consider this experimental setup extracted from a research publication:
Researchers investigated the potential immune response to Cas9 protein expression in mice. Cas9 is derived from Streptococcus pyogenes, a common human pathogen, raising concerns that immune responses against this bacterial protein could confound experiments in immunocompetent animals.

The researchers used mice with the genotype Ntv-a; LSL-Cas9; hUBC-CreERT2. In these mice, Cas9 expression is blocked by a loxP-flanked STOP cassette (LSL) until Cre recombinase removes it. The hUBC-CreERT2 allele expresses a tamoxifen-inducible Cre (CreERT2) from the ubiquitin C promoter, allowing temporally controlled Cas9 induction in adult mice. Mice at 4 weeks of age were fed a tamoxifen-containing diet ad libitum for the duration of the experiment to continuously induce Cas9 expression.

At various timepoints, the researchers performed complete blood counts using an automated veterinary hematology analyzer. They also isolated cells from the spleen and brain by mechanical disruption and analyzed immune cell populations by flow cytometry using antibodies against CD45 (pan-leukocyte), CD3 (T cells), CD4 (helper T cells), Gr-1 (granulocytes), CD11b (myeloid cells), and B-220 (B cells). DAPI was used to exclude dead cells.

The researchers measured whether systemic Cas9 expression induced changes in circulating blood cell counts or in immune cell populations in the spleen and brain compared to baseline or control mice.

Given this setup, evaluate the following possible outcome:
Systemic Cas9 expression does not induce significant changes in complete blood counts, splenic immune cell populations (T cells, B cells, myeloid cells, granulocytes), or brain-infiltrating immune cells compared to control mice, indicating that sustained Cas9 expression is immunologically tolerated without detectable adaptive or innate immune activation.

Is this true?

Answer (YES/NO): YES